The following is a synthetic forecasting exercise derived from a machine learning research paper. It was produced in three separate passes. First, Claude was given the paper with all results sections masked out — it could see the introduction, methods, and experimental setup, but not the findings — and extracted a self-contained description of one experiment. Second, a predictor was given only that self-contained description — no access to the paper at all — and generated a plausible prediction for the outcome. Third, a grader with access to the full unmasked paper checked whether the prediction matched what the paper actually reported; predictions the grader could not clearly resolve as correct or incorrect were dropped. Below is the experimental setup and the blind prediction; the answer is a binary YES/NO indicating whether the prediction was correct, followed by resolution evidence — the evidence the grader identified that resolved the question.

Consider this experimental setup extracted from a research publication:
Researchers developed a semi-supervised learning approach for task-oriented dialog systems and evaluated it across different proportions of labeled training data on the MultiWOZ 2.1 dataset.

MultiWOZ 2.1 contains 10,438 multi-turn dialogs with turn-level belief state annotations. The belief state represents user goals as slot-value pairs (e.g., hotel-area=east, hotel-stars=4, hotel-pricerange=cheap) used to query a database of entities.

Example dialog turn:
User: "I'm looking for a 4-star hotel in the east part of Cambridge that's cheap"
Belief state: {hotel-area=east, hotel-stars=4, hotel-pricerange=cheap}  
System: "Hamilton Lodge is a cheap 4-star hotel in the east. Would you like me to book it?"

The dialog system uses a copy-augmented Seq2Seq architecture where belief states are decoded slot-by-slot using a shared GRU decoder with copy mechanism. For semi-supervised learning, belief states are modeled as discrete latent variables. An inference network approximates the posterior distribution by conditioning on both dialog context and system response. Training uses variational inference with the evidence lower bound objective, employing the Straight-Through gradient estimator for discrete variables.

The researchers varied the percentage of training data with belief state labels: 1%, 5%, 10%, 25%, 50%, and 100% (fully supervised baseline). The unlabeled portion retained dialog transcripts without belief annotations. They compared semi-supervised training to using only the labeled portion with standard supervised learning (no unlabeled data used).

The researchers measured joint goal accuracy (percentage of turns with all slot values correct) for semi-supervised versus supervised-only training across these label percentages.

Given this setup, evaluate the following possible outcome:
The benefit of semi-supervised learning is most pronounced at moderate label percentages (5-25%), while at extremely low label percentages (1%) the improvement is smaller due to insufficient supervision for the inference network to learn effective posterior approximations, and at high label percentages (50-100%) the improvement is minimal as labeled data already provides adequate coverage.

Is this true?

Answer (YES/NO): NO